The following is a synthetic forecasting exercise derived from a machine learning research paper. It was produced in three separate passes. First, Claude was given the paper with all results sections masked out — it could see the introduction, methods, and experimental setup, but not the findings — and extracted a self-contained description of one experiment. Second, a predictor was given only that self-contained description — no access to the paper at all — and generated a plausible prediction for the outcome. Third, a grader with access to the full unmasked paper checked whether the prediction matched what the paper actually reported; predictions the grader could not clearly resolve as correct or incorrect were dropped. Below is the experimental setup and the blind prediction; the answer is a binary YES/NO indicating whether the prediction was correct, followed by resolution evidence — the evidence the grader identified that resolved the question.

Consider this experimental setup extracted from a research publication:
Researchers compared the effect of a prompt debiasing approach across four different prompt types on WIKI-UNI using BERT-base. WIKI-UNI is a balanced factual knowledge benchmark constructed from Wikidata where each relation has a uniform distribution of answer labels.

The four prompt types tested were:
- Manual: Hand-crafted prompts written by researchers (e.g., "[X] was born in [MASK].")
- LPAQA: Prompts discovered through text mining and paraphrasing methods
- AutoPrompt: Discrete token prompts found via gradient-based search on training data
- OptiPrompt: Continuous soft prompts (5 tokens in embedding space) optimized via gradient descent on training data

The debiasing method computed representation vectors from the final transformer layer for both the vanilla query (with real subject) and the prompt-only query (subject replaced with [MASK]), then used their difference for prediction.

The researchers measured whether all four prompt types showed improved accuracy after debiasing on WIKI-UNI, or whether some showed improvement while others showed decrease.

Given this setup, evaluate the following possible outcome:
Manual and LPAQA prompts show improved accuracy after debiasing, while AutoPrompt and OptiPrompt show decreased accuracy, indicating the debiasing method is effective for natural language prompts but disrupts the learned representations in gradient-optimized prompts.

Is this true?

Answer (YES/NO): NO